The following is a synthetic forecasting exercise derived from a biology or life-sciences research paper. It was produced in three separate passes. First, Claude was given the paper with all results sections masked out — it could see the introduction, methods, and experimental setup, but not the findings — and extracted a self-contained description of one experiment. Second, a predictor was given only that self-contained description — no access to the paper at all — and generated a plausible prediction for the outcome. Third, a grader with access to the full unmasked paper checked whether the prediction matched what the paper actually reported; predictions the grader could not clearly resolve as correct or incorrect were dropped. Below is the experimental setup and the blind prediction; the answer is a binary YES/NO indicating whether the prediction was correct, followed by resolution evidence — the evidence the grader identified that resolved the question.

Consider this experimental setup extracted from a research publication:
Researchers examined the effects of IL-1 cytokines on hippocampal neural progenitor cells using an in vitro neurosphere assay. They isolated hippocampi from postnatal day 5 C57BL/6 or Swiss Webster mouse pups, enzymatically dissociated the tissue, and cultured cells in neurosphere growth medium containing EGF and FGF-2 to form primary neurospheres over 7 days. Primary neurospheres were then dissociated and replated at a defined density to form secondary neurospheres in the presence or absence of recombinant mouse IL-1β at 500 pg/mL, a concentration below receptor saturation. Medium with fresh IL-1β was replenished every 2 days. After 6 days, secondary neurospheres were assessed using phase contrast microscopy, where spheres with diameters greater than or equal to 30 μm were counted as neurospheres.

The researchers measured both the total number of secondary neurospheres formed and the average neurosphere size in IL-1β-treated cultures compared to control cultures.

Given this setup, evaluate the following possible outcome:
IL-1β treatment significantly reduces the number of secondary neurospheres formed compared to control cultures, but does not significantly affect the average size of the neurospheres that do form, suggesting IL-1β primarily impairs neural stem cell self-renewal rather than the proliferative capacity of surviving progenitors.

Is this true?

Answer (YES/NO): NO